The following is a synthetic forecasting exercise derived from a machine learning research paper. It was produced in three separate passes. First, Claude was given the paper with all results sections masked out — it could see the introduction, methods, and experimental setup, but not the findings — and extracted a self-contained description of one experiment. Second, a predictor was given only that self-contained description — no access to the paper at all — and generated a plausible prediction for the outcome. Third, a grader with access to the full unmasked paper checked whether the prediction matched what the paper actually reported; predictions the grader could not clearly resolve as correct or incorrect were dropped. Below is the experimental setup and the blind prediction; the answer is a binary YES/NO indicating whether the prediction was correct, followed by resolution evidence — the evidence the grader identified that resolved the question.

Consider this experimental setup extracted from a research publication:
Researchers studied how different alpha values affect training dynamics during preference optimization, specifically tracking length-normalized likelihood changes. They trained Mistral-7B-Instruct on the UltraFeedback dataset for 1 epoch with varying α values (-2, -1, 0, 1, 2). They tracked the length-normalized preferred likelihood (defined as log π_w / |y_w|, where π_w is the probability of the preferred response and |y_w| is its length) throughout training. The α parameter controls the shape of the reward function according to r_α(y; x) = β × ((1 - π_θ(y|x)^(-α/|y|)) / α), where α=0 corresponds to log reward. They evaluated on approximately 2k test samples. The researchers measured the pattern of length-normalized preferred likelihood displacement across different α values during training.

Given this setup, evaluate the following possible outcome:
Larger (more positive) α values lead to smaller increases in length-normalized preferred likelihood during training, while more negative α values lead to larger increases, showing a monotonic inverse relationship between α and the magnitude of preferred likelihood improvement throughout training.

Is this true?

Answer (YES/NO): NO